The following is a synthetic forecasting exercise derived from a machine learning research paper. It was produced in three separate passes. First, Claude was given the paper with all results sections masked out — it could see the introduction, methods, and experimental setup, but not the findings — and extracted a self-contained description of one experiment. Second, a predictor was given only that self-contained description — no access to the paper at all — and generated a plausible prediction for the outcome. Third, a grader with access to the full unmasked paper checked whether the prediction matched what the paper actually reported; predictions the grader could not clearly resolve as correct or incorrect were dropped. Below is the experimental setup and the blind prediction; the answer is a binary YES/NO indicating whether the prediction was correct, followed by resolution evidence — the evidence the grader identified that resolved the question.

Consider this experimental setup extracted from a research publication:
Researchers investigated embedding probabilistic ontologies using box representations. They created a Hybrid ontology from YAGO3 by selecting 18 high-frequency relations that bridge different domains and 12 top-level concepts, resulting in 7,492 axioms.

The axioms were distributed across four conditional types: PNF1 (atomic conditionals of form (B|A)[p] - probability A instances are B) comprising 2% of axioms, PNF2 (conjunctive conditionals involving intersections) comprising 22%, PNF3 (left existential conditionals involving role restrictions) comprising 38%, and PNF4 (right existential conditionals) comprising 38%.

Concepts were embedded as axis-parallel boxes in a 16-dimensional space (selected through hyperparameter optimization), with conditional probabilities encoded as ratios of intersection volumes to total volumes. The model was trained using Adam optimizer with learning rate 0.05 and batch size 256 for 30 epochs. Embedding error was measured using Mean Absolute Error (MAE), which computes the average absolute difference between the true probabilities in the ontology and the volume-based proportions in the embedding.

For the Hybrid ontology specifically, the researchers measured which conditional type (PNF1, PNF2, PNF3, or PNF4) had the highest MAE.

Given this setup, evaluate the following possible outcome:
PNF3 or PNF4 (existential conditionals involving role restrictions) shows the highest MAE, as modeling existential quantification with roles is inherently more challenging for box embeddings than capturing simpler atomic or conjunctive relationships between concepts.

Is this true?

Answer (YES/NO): NO